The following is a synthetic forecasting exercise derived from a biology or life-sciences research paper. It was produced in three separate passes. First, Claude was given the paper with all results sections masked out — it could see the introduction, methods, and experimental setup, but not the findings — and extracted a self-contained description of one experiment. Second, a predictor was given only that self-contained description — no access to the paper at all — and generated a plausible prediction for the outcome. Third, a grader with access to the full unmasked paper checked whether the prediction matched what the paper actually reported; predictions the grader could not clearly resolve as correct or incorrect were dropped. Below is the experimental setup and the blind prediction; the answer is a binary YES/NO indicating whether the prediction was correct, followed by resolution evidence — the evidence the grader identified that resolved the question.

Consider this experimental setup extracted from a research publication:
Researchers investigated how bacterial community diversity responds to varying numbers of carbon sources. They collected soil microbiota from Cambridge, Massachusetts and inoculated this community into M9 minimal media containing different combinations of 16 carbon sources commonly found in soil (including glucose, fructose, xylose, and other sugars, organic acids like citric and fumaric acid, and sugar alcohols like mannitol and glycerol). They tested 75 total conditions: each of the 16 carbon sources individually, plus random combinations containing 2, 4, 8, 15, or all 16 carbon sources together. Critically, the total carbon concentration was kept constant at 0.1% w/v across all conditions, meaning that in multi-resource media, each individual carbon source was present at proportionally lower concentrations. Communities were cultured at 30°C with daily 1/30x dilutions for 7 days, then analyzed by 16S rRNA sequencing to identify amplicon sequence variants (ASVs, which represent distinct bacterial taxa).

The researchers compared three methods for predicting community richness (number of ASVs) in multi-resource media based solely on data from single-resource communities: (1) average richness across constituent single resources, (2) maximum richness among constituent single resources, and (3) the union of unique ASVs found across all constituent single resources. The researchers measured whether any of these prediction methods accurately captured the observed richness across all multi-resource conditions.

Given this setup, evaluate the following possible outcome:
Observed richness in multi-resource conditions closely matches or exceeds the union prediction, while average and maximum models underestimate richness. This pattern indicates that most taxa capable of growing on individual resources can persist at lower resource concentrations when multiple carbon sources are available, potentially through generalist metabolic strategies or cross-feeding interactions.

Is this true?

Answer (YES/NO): NO